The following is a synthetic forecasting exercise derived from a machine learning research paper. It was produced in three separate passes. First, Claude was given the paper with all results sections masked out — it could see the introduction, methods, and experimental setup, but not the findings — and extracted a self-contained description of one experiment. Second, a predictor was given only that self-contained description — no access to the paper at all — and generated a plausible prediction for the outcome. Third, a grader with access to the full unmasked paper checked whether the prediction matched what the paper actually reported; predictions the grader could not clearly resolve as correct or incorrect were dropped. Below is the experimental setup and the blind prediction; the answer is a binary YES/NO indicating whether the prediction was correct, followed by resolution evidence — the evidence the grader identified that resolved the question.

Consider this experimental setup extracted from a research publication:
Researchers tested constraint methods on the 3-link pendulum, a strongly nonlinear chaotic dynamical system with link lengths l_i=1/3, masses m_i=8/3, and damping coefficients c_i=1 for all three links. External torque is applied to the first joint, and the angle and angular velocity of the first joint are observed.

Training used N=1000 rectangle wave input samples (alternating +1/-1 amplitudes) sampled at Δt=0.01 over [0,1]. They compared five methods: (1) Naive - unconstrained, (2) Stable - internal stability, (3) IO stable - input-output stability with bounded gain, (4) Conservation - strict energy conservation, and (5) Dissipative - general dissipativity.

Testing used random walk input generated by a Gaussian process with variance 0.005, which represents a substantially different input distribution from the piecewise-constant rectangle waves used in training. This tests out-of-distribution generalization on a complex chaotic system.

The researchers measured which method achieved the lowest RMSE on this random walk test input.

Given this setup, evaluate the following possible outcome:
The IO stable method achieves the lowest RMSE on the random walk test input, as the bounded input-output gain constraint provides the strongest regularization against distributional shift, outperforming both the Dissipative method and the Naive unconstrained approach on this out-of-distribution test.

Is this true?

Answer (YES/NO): YES